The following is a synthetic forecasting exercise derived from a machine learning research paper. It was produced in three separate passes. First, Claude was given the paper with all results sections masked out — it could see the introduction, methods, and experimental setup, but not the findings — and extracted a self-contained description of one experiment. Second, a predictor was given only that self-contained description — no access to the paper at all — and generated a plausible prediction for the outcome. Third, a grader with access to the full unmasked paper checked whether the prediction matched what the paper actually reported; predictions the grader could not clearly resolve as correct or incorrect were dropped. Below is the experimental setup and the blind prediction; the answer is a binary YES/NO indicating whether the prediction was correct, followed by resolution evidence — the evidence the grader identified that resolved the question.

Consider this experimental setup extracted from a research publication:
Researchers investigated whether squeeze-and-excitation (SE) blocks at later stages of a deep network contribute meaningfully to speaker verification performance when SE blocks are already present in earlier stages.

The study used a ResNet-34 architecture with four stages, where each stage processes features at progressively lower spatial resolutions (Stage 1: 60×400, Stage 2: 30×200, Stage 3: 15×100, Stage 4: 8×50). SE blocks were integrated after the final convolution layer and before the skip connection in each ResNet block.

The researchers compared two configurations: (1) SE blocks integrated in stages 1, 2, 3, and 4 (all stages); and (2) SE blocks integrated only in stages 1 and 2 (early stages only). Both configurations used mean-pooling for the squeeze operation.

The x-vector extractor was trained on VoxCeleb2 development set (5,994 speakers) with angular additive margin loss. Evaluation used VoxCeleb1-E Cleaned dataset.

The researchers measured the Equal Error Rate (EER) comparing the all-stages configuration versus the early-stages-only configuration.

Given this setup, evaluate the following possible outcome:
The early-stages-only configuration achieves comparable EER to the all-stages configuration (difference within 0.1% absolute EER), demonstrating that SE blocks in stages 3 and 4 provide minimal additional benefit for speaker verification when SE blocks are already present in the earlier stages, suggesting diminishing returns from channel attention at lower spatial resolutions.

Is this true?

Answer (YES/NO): NO